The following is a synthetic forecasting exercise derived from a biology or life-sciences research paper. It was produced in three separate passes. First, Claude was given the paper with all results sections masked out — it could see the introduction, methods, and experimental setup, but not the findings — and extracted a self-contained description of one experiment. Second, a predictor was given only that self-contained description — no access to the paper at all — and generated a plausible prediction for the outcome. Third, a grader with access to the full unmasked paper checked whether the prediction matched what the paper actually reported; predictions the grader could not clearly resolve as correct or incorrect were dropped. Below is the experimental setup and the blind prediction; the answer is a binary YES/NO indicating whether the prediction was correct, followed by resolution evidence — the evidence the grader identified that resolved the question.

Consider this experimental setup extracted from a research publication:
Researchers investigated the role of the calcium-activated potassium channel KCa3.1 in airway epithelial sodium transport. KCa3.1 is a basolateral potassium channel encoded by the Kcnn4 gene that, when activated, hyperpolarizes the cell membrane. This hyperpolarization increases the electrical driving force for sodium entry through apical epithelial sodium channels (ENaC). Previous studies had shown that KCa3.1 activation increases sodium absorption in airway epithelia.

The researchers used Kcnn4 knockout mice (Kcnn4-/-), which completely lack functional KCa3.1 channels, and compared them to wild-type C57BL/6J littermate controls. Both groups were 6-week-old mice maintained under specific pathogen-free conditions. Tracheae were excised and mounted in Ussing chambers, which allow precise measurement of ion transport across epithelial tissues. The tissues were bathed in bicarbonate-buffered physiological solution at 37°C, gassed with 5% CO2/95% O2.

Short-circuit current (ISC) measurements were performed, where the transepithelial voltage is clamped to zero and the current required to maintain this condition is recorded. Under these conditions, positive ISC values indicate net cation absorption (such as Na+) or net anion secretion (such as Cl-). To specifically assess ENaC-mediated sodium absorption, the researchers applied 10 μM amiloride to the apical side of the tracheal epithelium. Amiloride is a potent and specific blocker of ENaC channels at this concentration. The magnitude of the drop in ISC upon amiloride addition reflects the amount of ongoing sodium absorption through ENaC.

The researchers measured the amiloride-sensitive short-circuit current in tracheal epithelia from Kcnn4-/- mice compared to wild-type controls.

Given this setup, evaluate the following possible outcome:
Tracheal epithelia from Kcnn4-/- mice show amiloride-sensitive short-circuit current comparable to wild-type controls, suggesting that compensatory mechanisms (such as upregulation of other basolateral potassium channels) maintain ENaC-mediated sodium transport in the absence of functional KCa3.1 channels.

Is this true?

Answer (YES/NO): NO